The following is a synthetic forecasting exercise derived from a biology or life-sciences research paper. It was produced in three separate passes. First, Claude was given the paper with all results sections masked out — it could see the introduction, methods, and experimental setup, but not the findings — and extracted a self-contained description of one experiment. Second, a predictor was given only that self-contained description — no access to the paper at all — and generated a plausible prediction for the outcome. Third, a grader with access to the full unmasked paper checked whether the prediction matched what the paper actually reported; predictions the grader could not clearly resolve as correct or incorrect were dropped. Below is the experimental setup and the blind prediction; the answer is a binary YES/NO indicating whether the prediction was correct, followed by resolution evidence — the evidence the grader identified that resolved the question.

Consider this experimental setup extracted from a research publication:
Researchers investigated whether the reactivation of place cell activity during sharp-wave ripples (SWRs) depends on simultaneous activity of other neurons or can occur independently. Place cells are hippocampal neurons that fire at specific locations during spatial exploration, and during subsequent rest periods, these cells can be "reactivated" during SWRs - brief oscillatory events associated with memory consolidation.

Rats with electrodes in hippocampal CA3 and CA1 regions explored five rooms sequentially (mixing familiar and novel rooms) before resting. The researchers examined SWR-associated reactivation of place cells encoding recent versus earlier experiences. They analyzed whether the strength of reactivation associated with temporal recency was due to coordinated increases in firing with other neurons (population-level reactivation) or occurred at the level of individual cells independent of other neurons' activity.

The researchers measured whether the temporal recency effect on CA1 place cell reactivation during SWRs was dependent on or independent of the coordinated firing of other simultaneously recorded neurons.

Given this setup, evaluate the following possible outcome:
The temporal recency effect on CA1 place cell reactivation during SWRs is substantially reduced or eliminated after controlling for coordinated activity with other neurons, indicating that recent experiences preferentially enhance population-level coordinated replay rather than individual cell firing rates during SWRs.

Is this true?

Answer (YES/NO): NO